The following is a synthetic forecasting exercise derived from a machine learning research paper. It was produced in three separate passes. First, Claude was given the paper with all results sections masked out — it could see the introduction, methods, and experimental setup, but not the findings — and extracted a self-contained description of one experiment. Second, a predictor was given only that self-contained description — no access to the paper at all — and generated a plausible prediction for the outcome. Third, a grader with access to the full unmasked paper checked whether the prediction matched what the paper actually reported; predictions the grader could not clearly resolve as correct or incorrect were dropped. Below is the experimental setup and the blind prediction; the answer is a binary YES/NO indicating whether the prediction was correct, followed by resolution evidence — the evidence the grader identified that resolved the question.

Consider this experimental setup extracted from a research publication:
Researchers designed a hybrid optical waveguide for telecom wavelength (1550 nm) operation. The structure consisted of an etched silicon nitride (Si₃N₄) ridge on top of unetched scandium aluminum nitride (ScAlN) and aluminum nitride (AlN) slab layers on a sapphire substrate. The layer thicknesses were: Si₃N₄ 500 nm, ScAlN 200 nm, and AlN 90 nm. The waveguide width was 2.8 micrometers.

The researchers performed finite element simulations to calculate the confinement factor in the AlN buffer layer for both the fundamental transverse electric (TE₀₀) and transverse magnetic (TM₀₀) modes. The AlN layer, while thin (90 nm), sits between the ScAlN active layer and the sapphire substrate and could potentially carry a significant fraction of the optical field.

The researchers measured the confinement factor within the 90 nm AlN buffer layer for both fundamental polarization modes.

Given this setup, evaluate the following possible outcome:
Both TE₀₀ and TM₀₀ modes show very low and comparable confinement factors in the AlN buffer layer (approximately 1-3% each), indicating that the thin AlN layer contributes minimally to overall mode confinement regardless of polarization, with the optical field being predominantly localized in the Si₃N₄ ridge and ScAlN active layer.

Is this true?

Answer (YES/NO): NO